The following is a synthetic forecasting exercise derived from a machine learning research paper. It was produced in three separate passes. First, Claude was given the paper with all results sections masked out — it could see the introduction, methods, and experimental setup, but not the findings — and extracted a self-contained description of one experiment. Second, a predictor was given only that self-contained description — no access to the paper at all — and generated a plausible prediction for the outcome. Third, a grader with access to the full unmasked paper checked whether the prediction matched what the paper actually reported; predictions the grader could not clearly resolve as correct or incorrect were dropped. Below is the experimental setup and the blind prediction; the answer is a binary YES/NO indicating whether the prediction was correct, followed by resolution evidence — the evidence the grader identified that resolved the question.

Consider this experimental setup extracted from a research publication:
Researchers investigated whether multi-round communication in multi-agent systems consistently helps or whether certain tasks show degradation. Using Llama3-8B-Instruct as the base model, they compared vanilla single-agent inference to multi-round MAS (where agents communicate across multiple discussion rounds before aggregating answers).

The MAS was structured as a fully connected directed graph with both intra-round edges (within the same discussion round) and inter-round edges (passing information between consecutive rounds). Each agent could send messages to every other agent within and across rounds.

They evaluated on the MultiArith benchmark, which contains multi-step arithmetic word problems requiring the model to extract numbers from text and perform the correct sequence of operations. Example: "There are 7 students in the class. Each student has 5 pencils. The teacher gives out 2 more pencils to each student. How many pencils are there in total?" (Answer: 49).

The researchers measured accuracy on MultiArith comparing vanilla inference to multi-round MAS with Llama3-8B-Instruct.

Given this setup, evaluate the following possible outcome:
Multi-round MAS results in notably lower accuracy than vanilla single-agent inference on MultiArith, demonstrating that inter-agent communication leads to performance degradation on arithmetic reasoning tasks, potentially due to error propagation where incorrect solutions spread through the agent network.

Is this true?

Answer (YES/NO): NO